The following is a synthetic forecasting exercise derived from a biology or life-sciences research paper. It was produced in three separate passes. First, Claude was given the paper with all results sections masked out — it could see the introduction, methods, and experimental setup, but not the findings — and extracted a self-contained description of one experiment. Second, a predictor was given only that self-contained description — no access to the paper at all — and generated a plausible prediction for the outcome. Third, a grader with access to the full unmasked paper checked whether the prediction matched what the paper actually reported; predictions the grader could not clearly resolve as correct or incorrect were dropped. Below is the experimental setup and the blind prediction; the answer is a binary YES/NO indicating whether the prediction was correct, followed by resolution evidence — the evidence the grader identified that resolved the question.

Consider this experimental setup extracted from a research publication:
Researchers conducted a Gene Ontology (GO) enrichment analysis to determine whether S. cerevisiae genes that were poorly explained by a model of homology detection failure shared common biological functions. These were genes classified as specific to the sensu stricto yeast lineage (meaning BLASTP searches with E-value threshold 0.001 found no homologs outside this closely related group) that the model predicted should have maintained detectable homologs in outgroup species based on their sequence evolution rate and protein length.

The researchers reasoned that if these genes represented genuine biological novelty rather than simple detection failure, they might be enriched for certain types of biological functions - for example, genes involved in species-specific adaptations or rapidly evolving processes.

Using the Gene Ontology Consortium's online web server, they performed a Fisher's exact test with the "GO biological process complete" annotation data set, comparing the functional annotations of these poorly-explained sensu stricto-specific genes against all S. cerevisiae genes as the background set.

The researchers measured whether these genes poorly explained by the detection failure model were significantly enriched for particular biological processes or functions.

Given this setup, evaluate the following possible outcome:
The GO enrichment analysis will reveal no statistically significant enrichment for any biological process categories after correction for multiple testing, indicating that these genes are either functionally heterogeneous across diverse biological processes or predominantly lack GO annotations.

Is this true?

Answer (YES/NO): NO